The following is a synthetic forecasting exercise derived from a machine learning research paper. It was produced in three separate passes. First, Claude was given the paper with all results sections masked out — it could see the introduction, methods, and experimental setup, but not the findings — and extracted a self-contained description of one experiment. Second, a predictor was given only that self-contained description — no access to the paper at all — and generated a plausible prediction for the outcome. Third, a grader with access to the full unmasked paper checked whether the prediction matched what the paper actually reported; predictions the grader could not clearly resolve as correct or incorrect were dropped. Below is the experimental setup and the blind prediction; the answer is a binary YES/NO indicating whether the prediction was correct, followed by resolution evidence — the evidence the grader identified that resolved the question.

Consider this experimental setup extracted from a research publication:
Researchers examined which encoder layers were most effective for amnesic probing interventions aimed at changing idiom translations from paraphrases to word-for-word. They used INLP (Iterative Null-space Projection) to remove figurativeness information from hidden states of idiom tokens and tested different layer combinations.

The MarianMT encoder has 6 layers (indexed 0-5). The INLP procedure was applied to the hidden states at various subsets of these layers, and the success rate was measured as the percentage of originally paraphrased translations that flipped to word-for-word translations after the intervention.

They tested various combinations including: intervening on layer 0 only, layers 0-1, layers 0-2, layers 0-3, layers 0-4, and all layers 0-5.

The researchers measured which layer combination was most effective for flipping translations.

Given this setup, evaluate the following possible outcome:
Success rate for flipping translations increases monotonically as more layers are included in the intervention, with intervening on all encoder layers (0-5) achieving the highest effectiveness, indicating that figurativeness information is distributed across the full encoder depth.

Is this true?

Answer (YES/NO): NO